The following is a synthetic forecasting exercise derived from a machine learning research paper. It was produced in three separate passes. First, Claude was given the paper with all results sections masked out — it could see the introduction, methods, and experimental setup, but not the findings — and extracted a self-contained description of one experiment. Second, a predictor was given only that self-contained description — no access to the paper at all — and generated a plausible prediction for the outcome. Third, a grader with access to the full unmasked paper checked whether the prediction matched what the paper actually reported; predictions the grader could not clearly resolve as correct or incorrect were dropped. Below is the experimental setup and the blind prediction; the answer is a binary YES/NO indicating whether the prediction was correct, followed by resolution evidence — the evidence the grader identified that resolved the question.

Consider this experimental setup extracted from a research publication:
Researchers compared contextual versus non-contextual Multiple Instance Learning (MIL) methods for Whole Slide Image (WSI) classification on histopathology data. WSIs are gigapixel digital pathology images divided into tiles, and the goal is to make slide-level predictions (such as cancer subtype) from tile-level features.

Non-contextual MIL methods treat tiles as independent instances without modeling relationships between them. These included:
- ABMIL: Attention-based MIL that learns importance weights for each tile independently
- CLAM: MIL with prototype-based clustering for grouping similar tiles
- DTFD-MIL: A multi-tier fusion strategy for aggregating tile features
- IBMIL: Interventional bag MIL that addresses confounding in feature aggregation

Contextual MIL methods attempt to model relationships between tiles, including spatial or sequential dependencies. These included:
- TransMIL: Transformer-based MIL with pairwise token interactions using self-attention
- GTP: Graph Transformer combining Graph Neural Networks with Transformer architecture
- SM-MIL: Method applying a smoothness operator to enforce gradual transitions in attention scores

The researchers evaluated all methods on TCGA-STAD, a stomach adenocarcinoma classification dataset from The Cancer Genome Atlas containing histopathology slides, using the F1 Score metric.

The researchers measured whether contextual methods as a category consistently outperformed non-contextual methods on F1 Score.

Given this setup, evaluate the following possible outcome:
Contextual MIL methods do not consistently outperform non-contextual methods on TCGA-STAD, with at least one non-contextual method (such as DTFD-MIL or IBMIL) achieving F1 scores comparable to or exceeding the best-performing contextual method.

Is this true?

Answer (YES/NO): NO